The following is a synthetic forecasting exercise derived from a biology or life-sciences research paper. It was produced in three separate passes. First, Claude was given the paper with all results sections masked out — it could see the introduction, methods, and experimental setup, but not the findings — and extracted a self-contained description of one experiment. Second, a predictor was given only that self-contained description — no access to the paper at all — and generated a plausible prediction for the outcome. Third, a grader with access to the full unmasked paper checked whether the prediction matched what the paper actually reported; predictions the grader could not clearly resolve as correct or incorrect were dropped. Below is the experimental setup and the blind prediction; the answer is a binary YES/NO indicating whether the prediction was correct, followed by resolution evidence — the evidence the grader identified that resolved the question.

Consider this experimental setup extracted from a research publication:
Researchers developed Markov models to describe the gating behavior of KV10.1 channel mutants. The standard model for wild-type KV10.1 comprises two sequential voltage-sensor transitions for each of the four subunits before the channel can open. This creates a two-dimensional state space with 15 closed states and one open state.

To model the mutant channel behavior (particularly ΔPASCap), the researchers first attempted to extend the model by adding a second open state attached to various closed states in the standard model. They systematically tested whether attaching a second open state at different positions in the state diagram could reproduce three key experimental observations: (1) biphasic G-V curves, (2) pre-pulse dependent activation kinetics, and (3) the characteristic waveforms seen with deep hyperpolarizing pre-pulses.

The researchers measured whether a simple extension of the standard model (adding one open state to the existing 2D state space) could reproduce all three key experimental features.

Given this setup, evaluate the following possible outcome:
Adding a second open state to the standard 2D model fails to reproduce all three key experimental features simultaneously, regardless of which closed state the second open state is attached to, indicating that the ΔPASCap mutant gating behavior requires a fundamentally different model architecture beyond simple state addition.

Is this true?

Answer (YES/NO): YES